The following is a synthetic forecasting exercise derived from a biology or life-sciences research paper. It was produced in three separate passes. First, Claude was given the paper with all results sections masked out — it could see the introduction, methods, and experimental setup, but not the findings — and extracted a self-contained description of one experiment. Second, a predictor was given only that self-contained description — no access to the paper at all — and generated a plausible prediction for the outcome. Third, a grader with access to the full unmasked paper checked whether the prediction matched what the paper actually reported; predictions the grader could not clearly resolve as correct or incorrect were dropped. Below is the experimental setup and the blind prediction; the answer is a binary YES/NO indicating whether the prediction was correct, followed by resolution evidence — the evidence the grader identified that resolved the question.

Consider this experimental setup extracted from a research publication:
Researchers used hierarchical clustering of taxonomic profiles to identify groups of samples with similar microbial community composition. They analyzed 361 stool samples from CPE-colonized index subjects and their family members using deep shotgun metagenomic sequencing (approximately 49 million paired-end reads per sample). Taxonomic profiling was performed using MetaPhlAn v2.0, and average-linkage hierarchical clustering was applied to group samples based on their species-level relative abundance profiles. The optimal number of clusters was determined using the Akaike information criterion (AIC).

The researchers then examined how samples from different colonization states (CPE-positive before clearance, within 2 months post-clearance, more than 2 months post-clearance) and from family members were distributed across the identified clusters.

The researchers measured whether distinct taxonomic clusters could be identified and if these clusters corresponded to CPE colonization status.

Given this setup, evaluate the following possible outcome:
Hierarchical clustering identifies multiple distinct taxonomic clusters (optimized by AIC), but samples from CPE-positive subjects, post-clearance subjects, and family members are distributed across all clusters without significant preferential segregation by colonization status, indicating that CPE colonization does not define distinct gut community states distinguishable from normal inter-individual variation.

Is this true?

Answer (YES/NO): NO